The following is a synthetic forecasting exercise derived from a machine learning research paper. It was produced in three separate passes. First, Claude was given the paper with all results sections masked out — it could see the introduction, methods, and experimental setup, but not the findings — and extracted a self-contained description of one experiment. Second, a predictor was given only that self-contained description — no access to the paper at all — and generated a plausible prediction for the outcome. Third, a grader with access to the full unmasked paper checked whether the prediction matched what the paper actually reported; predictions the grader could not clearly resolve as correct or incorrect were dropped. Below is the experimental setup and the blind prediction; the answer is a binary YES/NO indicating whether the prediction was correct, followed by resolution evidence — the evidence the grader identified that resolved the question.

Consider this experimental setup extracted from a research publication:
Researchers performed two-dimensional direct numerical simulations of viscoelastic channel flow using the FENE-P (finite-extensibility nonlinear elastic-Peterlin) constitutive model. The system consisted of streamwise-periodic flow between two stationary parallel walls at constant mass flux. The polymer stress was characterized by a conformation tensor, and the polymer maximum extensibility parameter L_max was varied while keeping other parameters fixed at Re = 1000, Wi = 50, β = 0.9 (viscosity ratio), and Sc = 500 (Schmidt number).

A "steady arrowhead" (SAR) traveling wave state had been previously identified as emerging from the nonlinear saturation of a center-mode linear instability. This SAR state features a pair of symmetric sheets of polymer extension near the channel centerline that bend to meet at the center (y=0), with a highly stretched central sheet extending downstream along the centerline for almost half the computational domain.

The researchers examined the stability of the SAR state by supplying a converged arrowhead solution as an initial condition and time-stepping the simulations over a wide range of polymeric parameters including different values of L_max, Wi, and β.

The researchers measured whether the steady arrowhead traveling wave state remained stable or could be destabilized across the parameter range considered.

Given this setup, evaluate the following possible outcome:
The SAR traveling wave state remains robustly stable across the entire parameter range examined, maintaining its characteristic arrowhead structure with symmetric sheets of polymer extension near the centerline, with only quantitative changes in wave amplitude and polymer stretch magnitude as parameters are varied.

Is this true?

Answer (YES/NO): YES